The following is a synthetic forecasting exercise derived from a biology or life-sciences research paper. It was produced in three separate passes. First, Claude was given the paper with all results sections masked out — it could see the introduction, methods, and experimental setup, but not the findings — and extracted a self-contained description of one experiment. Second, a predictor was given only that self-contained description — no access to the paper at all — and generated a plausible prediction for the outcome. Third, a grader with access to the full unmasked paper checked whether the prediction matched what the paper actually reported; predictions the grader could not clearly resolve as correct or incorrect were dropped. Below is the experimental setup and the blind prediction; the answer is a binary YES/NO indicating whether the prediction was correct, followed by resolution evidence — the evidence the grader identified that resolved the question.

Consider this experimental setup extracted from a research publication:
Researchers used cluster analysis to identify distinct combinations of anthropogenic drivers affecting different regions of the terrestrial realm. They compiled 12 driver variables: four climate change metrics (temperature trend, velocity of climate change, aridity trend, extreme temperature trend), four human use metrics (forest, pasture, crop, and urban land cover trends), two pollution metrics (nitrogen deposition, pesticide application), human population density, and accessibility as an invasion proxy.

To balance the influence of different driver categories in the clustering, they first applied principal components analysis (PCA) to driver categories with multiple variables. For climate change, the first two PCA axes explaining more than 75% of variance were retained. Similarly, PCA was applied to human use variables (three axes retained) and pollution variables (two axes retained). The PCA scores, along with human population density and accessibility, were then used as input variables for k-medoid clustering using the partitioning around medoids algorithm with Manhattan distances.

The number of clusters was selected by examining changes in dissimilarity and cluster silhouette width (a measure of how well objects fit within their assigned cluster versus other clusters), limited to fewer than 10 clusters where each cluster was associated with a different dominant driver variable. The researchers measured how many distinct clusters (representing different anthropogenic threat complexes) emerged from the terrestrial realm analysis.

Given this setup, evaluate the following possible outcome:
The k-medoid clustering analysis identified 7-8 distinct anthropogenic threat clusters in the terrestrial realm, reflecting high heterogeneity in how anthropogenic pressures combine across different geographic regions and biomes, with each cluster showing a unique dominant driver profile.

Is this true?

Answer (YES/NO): NO